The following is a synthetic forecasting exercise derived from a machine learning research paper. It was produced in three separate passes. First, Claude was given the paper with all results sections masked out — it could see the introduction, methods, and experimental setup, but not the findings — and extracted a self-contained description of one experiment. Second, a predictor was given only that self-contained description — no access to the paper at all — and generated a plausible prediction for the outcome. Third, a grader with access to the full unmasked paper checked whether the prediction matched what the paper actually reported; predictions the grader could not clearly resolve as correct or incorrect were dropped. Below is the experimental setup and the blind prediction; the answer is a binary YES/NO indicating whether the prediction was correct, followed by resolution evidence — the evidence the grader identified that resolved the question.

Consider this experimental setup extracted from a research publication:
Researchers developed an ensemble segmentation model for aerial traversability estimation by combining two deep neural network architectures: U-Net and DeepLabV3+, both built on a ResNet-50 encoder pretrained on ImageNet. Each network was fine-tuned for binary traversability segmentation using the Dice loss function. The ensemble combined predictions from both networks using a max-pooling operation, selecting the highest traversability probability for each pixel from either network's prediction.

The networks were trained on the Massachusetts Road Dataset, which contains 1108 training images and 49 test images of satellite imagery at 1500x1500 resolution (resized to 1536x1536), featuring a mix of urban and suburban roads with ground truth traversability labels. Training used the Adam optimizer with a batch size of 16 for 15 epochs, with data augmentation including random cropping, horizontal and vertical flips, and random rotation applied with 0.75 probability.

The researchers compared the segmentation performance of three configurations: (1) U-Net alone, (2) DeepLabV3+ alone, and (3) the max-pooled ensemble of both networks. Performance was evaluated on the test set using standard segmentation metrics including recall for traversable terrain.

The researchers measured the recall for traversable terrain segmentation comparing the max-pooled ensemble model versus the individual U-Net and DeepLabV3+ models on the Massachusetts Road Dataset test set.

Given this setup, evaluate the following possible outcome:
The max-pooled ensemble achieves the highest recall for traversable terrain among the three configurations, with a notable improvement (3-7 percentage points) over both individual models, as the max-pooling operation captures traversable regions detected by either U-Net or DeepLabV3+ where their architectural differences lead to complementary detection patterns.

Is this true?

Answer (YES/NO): NO